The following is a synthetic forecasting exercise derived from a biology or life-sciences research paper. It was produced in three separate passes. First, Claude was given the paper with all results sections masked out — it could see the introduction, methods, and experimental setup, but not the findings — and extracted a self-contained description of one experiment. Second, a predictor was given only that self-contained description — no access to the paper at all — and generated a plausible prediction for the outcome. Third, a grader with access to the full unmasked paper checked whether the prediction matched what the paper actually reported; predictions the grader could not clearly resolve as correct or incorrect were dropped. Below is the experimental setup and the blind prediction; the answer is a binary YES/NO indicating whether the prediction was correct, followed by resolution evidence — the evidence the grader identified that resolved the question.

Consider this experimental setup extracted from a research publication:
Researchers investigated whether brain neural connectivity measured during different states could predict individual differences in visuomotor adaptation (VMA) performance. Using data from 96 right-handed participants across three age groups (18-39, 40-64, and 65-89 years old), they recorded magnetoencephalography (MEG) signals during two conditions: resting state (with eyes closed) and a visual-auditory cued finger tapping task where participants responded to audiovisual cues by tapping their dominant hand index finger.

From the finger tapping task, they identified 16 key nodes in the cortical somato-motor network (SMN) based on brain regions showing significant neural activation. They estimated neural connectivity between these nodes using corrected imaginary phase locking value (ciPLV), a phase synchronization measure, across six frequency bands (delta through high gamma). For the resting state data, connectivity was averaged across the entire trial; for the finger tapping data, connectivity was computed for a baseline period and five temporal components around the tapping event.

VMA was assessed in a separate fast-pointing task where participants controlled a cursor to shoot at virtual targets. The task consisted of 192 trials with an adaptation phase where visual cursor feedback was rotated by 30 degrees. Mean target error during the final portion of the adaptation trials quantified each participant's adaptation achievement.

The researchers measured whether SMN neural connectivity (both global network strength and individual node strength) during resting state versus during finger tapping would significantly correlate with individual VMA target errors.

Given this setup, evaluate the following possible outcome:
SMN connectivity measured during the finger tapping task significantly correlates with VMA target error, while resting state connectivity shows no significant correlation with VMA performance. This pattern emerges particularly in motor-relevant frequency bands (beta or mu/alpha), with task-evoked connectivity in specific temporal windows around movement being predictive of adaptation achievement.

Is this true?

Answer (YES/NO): NO